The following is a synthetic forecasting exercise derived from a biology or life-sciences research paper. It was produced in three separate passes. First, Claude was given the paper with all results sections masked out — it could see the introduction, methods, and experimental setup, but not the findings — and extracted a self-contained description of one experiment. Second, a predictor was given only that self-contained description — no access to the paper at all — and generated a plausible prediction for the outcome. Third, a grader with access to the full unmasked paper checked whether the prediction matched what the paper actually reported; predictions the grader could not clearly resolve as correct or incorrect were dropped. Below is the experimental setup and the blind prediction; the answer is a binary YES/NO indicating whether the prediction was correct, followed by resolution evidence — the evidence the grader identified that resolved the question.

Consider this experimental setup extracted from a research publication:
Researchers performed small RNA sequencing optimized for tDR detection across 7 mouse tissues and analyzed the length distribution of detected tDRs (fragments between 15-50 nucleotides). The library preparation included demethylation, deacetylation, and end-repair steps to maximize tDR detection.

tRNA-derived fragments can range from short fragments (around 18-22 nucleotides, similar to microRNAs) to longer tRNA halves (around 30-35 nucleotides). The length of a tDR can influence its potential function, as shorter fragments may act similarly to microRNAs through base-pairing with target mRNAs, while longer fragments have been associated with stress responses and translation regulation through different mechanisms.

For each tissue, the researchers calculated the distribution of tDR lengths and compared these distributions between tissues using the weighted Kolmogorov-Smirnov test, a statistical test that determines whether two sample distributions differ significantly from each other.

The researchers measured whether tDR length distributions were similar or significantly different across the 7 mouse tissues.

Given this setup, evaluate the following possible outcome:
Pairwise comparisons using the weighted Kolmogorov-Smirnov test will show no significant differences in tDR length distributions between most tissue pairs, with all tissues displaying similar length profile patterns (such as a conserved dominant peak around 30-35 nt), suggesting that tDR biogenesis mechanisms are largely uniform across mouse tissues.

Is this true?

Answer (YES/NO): NO